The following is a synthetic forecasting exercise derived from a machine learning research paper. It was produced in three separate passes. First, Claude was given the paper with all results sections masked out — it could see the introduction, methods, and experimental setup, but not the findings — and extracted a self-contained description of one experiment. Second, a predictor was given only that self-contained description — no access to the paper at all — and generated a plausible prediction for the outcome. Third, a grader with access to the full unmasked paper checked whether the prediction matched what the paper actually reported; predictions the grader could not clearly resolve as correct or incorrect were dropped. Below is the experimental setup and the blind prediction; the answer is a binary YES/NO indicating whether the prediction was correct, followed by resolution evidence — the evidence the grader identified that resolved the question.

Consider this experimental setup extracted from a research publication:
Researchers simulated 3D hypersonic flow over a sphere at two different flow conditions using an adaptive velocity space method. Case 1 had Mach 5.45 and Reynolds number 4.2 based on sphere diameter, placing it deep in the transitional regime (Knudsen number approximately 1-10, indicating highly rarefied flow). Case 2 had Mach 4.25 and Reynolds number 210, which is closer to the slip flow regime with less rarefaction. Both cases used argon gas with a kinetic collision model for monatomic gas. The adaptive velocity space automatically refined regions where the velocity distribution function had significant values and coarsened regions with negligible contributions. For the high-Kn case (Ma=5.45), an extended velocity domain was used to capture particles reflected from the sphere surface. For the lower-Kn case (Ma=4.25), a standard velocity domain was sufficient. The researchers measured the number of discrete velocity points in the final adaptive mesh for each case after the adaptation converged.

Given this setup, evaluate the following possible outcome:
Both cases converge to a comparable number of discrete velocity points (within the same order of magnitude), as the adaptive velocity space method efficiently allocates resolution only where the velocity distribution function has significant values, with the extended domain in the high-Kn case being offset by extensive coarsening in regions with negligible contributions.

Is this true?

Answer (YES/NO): YES